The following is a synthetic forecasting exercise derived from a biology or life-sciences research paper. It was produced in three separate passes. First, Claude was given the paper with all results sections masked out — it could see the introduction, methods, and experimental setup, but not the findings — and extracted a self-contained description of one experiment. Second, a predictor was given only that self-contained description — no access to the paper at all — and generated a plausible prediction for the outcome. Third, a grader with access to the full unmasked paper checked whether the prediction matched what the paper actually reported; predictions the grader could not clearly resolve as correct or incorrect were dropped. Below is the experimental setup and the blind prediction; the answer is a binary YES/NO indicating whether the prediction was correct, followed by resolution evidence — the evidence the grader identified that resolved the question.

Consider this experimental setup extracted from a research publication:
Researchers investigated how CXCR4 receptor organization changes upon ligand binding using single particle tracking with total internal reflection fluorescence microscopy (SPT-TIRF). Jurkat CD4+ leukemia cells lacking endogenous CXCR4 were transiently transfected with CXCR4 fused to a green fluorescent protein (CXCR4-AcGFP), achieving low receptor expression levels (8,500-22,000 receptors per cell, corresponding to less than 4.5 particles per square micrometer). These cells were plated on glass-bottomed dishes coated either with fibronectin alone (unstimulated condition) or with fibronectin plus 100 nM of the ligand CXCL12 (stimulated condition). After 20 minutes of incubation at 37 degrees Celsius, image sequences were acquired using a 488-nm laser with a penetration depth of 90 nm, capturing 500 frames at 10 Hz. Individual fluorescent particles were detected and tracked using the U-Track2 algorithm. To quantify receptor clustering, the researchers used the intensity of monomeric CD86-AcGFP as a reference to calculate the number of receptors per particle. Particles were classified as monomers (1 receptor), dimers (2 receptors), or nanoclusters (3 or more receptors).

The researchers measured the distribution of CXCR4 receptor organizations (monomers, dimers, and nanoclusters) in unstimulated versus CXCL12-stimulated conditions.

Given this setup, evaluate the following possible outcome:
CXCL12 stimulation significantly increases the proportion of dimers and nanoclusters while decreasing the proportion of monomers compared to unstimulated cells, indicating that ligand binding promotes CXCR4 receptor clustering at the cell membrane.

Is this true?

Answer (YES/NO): NO